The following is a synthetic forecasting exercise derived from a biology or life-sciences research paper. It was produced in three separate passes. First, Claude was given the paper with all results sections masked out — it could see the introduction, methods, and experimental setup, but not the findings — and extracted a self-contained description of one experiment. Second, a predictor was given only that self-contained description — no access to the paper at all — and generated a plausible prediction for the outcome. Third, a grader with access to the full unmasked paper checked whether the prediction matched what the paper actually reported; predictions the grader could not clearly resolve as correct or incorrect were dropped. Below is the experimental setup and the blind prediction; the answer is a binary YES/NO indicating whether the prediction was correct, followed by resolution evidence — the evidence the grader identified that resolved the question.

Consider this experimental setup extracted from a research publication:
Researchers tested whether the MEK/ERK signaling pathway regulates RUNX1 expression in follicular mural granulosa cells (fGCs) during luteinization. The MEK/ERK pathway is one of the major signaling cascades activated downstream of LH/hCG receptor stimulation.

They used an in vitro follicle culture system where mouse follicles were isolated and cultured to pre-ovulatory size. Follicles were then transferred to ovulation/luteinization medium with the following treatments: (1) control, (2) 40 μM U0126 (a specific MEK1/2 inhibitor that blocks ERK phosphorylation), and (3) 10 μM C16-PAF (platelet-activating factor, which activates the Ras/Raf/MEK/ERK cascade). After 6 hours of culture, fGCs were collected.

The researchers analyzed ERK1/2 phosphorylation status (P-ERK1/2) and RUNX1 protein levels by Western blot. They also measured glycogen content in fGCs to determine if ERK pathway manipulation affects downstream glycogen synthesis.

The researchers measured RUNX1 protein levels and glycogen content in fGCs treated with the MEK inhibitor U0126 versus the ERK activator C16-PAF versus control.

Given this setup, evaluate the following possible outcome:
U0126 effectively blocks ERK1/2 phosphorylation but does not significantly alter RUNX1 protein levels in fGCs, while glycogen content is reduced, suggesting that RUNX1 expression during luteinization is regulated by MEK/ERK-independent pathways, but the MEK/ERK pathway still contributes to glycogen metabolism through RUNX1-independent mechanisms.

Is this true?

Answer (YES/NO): NO